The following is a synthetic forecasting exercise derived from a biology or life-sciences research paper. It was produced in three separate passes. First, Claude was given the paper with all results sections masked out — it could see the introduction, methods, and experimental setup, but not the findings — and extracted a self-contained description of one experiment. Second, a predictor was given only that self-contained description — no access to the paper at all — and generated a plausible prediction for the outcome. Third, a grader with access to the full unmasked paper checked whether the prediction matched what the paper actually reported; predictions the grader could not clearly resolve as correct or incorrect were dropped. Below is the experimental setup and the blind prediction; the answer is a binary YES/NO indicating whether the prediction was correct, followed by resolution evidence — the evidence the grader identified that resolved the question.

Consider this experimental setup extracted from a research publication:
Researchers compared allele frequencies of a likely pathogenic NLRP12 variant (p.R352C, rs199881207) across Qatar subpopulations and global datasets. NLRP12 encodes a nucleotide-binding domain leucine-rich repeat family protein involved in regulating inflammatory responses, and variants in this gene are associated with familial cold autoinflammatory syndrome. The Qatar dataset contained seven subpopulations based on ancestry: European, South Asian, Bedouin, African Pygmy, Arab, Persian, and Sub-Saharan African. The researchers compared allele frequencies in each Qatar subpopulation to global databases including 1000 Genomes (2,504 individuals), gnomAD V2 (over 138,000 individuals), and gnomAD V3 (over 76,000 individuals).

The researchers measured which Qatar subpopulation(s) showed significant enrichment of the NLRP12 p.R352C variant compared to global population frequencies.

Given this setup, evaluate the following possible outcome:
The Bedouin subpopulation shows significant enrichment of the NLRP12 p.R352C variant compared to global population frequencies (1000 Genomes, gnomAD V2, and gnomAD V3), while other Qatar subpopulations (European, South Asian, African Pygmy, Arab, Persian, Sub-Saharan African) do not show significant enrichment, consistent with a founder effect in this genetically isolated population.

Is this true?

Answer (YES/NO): NO